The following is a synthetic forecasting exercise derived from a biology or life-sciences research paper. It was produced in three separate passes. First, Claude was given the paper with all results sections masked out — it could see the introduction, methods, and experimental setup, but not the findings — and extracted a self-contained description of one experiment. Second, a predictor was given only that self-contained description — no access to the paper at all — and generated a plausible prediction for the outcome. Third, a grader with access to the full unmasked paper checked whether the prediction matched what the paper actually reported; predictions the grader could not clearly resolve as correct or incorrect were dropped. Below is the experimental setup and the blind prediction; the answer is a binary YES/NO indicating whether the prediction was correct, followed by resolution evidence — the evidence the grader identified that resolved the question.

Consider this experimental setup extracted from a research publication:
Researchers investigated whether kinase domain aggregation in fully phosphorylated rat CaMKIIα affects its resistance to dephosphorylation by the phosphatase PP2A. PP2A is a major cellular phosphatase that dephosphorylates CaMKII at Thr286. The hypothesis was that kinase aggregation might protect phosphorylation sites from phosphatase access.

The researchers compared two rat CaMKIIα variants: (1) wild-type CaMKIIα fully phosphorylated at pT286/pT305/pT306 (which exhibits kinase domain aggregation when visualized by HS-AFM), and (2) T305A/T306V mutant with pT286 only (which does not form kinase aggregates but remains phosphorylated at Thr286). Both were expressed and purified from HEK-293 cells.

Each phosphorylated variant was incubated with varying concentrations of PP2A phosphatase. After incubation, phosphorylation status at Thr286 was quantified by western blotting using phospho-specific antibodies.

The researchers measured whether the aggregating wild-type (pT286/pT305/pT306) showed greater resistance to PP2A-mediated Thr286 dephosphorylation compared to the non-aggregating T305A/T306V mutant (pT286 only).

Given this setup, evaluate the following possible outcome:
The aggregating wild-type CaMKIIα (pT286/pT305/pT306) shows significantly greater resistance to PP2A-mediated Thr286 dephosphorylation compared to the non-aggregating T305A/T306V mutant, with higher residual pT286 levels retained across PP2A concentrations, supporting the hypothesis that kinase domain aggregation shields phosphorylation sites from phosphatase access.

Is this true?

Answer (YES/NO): NO